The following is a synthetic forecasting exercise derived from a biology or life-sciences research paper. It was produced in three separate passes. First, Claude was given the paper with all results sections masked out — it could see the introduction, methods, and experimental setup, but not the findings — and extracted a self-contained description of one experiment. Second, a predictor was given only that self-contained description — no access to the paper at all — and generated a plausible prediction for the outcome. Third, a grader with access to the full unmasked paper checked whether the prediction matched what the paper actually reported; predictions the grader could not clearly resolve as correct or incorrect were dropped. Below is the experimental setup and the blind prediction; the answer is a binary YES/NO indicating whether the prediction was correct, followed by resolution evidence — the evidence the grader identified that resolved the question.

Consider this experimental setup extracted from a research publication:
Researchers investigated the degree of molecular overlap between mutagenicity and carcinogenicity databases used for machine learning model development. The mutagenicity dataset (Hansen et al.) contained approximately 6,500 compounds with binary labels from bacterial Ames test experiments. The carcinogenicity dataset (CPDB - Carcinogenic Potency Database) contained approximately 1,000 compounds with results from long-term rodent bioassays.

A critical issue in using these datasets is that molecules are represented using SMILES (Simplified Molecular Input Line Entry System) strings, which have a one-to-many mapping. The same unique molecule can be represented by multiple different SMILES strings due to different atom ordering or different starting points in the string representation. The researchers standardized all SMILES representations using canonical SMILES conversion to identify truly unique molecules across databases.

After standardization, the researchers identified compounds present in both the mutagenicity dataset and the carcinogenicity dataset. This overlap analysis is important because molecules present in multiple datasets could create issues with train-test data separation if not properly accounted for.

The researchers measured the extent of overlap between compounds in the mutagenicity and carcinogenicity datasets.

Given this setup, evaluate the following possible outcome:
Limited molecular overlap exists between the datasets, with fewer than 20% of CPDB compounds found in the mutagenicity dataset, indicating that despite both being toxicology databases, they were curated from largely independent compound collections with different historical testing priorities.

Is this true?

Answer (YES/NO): NO